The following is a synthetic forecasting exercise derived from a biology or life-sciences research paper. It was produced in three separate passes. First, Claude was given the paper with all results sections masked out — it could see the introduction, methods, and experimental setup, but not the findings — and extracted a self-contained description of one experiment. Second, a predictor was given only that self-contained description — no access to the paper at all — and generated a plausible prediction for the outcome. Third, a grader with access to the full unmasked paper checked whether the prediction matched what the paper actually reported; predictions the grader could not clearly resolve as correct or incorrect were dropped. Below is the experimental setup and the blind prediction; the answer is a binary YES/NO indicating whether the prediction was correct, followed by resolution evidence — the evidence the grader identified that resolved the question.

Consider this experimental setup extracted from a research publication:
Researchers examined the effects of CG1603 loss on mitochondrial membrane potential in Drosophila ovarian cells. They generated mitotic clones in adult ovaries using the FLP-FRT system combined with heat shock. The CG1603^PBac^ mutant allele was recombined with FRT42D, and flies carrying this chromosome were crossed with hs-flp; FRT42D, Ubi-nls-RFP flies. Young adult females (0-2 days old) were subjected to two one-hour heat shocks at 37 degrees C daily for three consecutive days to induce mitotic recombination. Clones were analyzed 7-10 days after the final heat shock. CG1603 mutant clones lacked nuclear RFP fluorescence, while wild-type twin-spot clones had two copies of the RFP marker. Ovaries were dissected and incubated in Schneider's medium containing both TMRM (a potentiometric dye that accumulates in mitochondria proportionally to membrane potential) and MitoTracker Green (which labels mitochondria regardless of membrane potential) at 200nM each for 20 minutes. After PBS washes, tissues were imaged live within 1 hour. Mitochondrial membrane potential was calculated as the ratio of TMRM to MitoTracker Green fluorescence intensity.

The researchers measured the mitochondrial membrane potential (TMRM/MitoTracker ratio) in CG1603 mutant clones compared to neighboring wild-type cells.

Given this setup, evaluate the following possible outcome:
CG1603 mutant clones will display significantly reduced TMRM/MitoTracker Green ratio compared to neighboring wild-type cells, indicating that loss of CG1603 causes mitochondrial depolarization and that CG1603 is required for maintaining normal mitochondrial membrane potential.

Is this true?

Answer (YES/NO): YES